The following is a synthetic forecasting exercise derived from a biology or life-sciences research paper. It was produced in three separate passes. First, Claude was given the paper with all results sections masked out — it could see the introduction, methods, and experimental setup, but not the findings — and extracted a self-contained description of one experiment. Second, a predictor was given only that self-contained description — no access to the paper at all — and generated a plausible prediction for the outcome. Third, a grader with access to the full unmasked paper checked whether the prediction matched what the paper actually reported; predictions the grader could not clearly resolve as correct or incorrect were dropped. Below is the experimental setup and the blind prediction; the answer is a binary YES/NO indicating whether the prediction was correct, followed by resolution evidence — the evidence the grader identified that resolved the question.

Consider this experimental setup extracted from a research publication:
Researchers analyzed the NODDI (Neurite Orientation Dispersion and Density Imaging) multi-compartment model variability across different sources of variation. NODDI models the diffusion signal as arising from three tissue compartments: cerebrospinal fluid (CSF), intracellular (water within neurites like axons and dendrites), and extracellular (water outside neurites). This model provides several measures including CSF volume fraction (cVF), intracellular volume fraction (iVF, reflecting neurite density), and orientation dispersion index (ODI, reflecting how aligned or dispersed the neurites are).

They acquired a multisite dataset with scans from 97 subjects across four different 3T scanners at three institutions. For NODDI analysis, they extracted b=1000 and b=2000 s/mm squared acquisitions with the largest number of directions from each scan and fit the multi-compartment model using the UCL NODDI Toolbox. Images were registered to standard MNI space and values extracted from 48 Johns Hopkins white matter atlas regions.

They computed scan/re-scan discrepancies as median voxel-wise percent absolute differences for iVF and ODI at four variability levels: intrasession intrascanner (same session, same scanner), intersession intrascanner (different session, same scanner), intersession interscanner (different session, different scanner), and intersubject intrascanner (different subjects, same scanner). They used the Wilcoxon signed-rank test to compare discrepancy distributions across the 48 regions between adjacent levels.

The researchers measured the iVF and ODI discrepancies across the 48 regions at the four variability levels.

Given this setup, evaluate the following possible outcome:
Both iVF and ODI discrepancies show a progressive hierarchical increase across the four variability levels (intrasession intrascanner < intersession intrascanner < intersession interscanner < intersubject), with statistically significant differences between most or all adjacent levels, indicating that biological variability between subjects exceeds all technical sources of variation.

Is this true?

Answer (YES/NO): NO